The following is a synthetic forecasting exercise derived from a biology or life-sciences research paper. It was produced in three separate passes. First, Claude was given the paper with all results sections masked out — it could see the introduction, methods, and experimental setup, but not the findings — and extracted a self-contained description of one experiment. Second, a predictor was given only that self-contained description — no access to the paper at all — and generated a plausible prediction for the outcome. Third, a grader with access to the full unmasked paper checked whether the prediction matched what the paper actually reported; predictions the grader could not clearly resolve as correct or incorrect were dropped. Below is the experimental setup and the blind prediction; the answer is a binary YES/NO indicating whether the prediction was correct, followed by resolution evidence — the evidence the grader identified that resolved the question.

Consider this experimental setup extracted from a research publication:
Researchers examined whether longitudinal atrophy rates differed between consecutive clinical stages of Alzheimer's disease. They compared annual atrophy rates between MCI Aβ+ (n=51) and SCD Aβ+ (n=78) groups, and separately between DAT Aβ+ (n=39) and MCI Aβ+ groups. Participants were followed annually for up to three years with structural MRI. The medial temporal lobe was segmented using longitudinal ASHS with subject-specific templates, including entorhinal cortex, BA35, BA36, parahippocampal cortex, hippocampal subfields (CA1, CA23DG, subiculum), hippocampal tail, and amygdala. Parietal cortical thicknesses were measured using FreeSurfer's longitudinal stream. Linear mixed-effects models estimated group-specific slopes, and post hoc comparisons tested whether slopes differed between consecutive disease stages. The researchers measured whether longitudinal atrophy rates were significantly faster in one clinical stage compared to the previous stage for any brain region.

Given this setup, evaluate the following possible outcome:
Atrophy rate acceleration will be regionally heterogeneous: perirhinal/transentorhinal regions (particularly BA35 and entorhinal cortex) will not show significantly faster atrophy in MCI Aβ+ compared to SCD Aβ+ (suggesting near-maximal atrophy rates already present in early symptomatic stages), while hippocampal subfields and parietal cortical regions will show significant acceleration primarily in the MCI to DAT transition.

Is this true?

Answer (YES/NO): NO